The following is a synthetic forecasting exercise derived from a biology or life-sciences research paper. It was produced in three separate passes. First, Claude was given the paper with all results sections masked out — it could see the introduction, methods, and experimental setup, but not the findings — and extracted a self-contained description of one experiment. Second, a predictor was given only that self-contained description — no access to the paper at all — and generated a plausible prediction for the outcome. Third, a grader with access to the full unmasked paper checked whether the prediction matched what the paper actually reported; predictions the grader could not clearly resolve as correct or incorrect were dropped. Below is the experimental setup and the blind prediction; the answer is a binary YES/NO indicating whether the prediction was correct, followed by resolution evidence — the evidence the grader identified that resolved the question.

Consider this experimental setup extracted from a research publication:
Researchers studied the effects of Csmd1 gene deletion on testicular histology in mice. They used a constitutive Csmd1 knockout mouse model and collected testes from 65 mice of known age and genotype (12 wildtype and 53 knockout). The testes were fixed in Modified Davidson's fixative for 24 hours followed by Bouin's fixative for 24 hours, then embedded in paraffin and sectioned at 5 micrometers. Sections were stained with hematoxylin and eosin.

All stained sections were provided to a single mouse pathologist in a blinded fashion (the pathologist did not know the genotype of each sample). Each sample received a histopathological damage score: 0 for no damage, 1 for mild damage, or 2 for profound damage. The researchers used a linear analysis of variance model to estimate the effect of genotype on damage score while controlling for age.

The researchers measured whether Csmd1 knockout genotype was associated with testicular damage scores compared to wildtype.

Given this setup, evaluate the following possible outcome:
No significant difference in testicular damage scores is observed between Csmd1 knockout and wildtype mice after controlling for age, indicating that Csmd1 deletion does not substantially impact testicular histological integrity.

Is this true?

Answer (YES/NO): NO